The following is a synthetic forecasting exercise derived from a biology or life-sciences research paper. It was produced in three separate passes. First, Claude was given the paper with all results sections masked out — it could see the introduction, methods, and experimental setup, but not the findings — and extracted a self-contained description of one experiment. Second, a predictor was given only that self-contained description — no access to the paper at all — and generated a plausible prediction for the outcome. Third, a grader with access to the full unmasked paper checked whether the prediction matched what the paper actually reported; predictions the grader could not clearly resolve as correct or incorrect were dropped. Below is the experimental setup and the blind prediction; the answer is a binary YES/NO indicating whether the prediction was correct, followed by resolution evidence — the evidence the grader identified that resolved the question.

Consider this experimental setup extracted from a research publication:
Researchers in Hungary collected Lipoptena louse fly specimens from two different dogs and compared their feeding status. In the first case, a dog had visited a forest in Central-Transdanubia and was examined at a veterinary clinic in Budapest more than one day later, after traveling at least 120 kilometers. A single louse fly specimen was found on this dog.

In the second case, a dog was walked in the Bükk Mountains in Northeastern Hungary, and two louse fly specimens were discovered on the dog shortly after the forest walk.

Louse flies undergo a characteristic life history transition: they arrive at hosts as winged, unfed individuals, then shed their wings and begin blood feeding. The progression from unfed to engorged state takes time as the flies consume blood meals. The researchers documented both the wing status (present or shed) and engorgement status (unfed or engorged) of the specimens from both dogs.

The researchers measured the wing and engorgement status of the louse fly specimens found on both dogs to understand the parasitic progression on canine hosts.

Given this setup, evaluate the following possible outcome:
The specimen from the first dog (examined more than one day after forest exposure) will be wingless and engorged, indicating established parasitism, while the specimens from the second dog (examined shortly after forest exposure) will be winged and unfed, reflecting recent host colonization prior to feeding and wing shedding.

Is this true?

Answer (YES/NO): NO